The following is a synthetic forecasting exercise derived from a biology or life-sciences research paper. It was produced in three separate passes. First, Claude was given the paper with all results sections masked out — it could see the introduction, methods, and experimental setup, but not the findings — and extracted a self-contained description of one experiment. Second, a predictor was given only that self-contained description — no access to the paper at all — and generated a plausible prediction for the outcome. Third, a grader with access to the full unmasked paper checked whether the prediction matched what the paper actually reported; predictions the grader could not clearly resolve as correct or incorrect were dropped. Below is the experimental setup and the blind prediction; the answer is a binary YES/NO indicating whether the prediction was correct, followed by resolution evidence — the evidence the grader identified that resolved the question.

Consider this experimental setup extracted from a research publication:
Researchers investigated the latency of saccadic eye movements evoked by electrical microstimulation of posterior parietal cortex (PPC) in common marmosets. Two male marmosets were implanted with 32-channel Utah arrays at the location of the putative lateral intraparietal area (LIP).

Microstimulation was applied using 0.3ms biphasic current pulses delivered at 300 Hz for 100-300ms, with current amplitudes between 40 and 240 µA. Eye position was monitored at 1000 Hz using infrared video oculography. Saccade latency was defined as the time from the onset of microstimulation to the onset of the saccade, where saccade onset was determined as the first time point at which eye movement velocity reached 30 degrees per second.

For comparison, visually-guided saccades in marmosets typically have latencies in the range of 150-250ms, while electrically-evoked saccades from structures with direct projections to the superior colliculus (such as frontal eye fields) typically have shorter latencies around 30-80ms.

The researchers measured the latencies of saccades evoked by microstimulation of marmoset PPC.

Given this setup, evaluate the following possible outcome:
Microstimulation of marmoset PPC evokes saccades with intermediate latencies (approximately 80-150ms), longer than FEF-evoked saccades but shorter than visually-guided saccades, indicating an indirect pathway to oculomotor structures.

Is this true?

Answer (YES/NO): NO